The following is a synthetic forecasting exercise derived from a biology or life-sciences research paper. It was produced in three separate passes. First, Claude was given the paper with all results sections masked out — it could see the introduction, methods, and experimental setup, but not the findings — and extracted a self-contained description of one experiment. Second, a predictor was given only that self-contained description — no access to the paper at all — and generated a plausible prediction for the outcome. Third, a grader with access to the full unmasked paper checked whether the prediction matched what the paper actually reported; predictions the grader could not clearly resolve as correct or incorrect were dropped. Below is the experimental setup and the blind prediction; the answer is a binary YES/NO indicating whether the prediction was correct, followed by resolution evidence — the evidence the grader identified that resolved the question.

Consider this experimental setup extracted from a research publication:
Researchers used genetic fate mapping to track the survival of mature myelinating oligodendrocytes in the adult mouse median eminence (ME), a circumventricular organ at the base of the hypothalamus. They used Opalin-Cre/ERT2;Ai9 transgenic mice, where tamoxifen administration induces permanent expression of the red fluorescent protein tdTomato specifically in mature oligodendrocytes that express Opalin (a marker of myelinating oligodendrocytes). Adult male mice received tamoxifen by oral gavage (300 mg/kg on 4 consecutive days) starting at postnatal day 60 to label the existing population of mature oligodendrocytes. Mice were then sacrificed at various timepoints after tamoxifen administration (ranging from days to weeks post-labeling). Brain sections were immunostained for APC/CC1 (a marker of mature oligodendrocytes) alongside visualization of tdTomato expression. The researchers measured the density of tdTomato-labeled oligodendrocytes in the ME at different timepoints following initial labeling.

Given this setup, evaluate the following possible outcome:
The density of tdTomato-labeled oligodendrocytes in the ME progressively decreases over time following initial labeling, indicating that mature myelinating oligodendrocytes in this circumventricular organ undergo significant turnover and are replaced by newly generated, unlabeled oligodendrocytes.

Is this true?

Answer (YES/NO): YES